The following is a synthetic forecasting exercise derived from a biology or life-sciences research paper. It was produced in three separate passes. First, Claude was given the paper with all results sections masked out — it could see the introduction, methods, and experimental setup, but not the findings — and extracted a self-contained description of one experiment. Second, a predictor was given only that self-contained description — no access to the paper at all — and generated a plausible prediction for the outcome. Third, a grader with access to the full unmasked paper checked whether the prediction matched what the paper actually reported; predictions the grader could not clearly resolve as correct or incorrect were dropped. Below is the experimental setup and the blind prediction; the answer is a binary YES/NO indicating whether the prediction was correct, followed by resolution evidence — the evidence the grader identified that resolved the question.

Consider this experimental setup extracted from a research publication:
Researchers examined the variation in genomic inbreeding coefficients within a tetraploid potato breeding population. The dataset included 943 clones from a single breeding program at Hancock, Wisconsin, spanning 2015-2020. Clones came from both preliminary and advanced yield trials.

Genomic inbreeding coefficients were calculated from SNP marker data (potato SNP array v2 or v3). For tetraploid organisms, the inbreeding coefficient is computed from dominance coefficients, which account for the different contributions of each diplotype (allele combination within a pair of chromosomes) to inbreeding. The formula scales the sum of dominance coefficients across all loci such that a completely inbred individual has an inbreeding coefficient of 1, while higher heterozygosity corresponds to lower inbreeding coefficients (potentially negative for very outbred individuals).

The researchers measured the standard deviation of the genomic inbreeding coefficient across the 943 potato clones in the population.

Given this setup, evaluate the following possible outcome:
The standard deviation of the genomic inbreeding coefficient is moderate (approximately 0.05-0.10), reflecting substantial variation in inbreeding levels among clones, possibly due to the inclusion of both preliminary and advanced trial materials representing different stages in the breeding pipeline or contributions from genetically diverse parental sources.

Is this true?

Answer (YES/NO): NO